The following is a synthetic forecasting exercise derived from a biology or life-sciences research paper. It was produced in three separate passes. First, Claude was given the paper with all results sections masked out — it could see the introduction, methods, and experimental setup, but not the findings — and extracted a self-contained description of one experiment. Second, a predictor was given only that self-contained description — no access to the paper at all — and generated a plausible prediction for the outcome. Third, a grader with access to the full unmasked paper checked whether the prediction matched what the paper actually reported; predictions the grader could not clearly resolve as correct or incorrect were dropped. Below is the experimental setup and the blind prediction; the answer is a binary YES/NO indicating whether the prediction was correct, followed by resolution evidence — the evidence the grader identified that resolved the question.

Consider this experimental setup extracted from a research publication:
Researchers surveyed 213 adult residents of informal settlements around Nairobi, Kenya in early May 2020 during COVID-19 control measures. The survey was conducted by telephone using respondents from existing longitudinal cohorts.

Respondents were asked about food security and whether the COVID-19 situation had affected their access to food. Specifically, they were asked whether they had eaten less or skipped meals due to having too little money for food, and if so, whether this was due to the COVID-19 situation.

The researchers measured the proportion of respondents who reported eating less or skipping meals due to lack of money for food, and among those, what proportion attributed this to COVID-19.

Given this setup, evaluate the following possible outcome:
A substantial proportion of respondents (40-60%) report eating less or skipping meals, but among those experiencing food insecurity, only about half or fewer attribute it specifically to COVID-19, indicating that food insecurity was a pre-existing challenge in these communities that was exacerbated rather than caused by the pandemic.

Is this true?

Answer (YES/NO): NO